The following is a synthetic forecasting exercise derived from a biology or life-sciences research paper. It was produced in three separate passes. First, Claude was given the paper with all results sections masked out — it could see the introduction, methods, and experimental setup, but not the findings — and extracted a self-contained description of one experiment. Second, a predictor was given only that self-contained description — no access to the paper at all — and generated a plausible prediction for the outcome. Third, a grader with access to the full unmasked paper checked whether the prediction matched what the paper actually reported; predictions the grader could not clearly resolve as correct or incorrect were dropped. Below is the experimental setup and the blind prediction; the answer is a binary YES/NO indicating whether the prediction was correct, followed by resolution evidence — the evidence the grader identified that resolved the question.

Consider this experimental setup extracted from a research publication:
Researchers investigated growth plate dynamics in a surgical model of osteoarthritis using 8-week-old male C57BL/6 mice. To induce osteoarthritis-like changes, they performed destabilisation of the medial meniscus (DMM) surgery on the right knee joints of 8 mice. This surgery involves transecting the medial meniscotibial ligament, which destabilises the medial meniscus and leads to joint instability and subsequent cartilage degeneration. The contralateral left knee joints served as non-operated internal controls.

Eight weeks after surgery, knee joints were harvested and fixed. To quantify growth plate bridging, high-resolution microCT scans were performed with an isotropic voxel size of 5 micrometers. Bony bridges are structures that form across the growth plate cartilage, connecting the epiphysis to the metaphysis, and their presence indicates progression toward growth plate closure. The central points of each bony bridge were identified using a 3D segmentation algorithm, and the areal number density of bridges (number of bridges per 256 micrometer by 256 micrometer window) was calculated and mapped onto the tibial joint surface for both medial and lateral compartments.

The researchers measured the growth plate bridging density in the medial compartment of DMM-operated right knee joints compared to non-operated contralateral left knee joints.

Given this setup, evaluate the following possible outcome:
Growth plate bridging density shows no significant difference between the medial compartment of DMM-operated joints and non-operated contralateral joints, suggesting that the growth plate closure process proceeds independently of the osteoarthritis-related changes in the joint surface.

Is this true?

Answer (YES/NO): YES